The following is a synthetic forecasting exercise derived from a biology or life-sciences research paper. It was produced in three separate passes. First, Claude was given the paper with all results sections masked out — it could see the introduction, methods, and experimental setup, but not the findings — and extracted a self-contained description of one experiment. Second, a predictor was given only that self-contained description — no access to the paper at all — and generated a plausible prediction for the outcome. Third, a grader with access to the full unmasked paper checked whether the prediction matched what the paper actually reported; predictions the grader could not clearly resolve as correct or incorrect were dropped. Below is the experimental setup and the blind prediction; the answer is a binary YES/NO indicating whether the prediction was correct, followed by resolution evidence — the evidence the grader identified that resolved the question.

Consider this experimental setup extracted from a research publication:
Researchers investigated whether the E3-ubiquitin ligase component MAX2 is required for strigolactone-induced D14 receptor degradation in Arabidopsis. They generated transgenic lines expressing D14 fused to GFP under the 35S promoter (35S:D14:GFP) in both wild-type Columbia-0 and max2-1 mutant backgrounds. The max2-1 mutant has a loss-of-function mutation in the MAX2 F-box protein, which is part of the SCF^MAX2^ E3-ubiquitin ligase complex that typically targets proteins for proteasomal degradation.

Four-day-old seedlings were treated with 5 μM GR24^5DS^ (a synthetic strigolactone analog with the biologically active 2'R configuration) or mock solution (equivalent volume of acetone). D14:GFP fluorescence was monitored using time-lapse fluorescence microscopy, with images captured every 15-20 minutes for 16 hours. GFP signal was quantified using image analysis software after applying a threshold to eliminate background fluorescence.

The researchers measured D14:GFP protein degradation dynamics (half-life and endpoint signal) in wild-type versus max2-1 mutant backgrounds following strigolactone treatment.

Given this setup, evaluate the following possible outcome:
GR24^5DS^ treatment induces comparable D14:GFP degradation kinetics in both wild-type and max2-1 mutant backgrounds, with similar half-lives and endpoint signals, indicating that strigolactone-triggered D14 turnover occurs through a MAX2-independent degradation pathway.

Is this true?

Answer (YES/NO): NO